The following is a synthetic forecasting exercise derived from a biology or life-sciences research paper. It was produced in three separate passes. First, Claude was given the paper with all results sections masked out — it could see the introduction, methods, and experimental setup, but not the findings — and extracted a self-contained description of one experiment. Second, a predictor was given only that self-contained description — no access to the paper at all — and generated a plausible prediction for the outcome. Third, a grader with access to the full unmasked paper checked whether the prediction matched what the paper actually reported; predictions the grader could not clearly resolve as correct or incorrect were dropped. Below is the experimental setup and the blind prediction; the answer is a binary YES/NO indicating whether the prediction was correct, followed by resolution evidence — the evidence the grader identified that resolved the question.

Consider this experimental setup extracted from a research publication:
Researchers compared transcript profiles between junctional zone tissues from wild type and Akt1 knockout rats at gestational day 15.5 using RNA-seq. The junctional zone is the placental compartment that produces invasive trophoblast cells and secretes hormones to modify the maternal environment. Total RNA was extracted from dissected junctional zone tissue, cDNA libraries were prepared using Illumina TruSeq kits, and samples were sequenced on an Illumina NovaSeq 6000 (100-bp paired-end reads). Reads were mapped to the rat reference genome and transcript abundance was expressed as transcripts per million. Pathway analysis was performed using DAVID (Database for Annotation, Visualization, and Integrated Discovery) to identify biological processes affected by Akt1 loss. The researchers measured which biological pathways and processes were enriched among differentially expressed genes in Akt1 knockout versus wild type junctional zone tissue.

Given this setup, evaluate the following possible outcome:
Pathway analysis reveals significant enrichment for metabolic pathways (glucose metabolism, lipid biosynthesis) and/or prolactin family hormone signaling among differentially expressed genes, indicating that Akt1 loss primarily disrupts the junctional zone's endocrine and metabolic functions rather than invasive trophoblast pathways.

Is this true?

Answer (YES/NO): NO